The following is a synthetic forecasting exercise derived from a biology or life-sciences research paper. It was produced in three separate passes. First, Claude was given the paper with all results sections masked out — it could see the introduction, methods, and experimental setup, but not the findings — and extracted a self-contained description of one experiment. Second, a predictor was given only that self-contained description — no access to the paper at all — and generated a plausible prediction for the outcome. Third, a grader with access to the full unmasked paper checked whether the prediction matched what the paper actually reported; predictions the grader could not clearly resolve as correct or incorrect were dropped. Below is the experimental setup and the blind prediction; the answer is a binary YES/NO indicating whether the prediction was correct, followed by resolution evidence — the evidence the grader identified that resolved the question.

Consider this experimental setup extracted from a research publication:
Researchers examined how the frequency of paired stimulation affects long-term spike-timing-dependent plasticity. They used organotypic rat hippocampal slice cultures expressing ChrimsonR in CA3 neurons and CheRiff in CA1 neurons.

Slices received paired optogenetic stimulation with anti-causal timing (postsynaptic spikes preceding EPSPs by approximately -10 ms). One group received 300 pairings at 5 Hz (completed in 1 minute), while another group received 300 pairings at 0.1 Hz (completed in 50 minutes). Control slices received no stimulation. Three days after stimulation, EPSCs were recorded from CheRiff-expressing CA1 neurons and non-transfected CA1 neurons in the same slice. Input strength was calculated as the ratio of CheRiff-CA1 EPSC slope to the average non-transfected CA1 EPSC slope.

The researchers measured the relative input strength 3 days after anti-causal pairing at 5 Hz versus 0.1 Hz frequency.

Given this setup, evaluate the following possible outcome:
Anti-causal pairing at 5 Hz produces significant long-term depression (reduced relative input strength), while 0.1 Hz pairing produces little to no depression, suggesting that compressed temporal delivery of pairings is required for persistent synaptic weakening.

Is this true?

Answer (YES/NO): NO